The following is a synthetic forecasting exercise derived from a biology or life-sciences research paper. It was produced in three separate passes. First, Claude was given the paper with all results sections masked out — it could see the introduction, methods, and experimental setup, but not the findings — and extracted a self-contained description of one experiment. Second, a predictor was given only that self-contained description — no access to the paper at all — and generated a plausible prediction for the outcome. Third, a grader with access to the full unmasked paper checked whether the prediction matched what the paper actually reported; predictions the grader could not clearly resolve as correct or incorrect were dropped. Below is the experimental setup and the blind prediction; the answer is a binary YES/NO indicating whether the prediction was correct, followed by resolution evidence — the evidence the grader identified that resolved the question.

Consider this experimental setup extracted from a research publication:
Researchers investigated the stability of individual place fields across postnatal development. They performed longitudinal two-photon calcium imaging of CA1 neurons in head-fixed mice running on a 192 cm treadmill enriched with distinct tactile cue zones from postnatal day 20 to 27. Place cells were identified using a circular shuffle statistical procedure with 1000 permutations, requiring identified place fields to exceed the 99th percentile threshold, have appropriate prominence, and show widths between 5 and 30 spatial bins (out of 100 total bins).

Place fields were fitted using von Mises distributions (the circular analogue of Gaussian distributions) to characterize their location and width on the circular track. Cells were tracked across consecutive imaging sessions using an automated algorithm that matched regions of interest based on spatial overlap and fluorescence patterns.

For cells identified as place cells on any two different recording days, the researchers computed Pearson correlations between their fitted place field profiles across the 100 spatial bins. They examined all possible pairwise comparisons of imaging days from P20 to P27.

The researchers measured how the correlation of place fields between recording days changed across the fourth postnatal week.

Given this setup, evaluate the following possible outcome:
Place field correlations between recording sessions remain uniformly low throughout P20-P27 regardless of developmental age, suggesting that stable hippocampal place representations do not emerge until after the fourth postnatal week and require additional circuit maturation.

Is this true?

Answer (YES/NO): NO